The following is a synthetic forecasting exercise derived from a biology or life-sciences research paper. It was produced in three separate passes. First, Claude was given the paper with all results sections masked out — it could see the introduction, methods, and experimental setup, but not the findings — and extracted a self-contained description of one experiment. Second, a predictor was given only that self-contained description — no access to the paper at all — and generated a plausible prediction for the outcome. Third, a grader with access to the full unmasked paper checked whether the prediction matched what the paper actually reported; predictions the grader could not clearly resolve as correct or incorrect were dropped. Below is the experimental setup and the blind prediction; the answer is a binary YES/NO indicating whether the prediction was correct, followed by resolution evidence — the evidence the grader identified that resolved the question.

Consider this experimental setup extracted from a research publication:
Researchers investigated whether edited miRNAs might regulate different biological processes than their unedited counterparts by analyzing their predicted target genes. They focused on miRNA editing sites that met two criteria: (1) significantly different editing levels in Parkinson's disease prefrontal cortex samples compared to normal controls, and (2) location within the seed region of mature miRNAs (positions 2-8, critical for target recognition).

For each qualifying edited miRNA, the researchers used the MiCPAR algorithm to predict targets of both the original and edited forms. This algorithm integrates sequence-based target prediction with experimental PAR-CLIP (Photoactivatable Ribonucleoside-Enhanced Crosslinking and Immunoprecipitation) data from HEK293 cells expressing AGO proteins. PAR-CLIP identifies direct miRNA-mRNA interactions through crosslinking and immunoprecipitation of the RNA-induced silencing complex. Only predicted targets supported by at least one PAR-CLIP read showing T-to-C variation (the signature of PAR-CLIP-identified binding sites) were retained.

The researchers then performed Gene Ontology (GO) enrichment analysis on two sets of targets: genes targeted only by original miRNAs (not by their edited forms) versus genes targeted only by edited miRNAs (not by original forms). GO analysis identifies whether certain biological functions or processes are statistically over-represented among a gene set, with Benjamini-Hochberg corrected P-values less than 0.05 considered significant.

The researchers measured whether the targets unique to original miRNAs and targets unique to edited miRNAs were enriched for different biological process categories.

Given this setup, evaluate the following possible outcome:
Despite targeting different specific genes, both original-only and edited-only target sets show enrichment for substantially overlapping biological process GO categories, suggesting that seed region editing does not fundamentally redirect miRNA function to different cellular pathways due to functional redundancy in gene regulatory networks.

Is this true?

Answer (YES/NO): NO